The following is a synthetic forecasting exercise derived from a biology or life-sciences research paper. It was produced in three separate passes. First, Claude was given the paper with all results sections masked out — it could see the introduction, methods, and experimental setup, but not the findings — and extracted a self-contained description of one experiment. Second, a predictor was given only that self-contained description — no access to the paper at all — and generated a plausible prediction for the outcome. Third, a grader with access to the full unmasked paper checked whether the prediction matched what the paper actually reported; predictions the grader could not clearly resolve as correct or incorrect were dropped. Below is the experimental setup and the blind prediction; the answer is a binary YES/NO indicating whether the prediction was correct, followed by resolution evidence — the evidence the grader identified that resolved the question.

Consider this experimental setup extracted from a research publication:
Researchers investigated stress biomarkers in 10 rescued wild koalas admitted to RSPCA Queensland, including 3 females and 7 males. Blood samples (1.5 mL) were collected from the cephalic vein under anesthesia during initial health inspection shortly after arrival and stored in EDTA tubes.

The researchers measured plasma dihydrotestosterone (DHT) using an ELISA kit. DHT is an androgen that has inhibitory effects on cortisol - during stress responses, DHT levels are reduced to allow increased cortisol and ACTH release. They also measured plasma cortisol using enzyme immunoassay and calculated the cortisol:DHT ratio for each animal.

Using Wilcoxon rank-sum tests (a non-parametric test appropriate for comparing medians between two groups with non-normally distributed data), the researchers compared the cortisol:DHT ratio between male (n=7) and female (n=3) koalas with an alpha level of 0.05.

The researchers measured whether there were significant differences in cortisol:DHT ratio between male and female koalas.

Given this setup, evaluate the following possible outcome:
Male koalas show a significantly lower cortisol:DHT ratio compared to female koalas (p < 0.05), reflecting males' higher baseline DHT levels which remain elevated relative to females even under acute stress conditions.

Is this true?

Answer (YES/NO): NO